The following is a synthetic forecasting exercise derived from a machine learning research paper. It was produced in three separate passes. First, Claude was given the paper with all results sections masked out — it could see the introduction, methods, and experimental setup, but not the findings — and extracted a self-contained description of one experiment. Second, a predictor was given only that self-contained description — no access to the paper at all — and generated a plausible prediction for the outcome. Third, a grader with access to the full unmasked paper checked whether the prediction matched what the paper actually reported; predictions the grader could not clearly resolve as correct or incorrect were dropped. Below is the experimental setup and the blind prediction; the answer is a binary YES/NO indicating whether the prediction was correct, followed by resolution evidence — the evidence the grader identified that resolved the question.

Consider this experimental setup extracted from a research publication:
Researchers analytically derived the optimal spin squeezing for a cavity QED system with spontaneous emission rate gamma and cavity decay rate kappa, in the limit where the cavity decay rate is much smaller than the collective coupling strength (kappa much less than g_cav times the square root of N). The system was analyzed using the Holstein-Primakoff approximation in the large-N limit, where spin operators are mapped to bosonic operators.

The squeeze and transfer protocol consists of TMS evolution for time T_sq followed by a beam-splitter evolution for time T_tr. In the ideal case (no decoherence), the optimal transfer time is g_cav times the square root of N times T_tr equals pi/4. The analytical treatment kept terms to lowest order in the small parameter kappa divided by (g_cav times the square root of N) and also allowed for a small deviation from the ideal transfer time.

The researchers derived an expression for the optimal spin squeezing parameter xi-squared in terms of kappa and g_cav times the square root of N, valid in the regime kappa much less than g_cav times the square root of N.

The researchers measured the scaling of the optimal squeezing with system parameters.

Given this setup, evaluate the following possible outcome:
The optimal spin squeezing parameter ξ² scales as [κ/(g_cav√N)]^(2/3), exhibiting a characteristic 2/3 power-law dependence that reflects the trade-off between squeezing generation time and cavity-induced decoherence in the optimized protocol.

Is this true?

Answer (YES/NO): NO